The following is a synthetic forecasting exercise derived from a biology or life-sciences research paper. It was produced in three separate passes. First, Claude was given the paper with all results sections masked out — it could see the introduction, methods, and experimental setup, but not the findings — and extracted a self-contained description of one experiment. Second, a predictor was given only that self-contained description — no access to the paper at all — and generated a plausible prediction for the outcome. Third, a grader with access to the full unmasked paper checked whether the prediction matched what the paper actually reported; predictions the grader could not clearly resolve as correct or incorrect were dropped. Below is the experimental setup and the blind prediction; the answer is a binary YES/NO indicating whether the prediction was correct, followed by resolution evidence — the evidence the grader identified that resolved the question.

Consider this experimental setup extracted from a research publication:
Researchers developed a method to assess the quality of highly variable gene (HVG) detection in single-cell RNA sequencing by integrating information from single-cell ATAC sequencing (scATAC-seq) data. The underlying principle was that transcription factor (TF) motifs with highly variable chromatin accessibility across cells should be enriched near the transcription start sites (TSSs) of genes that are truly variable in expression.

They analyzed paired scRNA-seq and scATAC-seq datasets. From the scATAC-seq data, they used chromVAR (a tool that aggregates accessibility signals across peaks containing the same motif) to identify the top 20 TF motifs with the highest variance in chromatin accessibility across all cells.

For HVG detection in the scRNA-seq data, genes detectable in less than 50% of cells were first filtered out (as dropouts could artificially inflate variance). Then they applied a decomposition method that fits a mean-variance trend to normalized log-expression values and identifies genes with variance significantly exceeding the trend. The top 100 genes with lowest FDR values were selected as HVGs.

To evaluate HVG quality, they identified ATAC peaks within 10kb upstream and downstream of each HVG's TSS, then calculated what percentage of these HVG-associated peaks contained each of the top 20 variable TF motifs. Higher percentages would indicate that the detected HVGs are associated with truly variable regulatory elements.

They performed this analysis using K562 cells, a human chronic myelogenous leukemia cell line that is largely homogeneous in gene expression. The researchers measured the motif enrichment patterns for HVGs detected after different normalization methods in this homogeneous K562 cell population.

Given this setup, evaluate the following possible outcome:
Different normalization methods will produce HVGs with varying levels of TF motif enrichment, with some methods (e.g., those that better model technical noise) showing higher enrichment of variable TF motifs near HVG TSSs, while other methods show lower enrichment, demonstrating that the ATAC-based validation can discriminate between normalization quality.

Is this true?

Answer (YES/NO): NO